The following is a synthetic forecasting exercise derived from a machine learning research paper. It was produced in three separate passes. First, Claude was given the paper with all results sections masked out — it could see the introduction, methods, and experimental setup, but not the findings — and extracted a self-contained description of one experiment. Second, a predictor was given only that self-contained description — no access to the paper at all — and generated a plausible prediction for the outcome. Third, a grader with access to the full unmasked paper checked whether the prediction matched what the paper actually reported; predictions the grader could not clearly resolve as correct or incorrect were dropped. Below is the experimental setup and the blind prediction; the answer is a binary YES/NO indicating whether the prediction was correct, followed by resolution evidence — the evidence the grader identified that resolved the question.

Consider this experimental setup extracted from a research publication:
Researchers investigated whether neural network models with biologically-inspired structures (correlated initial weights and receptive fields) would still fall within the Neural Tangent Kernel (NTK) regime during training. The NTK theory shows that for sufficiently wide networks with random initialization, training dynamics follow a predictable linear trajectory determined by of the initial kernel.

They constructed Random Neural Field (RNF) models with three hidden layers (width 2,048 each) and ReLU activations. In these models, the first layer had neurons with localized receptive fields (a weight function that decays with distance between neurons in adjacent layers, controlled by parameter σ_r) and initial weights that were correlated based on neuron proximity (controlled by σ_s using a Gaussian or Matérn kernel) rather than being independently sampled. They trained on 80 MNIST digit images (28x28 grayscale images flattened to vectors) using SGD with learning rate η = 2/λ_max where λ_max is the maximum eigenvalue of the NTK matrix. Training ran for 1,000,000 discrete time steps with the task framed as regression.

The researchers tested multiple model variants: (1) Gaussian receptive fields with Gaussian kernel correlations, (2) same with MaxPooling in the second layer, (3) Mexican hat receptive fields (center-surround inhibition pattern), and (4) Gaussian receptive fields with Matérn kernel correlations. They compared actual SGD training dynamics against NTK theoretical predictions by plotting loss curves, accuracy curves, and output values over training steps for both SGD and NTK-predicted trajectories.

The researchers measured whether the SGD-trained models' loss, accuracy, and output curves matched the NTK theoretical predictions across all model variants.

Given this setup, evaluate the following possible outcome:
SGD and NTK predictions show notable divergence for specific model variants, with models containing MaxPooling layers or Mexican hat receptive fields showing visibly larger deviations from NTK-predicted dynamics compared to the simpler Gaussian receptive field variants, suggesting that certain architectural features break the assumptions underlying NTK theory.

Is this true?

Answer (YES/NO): NO